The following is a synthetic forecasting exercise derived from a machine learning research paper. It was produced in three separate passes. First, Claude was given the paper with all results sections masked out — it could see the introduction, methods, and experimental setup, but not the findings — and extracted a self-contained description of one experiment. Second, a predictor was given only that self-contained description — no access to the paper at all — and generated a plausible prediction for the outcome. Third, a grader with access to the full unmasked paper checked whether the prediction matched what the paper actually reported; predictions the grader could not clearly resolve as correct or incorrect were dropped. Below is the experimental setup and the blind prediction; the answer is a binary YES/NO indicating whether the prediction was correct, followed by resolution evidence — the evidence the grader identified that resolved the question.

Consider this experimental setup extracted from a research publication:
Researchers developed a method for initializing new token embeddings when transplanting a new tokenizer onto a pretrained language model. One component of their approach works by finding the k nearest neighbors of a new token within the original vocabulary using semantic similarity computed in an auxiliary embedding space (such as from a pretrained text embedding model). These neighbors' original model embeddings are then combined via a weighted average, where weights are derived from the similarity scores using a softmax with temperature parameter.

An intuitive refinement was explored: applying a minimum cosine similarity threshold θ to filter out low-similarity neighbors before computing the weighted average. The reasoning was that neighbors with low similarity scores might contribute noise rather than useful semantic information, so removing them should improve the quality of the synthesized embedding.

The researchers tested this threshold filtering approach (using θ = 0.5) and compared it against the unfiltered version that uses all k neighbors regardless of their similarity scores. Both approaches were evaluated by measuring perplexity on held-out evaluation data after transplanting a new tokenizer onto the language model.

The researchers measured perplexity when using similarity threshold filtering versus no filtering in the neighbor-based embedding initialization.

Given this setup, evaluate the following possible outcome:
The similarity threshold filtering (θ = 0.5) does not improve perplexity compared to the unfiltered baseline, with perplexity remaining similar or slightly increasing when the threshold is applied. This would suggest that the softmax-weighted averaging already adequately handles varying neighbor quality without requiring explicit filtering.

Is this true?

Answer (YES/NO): YES